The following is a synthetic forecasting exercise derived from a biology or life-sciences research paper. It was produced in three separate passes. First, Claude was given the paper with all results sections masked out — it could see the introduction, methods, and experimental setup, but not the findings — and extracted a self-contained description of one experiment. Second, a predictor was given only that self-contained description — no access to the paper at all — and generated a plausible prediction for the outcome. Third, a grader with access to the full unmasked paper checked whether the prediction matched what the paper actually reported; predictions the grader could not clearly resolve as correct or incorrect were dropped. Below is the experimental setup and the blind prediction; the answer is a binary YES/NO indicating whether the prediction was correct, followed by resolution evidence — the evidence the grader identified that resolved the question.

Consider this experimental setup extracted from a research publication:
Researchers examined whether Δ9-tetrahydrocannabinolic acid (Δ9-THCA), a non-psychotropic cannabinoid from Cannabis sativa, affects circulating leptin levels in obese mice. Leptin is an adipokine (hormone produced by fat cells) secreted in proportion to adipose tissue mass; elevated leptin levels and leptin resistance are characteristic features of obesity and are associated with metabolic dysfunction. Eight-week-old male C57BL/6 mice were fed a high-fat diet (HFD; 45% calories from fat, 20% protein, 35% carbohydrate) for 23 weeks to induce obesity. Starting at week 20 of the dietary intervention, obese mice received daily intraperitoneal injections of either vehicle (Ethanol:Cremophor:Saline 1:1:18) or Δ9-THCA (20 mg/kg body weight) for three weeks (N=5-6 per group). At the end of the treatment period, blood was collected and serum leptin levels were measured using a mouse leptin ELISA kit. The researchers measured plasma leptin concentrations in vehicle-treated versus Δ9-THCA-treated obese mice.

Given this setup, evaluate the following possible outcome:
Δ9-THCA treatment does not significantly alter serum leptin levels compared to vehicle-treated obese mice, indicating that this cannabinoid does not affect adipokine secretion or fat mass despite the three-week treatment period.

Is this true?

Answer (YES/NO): NO